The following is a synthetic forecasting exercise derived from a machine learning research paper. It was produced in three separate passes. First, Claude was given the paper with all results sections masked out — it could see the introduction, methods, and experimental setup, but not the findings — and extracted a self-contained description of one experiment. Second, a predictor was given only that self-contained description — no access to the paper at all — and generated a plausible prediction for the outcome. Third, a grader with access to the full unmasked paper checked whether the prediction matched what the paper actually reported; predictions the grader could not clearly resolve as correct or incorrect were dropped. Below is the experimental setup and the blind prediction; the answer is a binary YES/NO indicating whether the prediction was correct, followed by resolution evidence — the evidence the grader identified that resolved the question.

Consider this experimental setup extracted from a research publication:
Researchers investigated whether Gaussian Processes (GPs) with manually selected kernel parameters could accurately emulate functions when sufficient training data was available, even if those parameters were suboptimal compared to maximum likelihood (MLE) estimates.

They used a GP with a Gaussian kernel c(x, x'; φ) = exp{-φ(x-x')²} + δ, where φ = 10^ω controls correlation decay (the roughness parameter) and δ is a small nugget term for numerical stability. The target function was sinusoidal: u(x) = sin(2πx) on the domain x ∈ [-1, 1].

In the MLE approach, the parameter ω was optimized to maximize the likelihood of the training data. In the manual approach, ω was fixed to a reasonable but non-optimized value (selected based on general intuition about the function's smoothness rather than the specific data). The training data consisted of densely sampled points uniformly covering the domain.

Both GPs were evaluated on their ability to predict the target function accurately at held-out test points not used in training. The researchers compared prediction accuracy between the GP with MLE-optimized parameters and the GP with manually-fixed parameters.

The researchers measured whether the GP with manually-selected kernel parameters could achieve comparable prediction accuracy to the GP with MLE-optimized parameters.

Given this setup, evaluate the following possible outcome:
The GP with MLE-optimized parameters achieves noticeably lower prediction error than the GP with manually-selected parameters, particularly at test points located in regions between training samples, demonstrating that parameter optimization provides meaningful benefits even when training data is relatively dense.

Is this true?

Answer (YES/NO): NO